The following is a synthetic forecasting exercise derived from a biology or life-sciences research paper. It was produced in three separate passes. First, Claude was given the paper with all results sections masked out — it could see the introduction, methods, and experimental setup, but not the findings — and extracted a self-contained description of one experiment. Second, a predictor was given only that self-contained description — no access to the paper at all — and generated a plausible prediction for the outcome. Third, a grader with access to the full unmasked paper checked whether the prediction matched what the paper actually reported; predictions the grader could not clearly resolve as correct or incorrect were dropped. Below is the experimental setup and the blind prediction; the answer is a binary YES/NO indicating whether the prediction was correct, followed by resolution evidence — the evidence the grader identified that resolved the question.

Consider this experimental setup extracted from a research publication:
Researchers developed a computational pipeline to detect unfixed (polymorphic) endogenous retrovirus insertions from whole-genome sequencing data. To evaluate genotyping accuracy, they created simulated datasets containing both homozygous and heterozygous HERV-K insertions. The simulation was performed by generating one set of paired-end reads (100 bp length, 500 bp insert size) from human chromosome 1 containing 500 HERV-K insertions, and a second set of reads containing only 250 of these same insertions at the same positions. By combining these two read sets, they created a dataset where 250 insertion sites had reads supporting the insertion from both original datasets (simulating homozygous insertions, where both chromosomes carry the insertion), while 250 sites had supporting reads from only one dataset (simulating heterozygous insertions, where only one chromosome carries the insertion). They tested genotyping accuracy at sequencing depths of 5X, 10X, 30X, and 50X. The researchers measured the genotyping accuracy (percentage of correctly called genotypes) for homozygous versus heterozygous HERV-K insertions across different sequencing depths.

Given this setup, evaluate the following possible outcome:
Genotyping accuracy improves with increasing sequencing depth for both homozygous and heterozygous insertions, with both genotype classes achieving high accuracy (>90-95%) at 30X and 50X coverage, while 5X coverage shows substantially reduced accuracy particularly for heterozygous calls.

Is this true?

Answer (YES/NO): NO